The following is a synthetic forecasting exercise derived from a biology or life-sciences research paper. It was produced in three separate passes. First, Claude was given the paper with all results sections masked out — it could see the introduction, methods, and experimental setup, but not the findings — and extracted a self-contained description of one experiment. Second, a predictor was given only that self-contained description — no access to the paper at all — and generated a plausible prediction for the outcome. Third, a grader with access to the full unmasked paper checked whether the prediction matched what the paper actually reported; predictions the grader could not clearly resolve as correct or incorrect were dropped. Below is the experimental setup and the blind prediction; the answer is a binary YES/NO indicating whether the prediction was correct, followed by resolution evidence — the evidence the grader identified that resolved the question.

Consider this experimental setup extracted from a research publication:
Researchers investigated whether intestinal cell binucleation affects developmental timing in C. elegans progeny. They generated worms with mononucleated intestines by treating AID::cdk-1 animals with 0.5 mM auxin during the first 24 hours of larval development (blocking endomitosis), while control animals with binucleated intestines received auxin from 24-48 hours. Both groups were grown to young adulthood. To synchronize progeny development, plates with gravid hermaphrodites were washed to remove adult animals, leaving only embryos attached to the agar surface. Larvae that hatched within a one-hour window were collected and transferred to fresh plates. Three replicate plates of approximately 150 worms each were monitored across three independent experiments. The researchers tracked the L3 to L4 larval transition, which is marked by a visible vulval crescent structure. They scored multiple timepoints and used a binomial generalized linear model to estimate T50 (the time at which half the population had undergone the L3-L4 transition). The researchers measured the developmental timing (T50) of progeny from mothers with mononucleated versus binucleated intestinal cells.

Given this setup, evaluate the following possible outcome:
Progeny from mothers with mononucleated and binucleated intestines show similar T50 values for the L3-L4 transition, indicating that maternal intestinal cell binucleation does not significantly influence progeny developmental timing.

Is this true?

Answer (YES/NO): NO